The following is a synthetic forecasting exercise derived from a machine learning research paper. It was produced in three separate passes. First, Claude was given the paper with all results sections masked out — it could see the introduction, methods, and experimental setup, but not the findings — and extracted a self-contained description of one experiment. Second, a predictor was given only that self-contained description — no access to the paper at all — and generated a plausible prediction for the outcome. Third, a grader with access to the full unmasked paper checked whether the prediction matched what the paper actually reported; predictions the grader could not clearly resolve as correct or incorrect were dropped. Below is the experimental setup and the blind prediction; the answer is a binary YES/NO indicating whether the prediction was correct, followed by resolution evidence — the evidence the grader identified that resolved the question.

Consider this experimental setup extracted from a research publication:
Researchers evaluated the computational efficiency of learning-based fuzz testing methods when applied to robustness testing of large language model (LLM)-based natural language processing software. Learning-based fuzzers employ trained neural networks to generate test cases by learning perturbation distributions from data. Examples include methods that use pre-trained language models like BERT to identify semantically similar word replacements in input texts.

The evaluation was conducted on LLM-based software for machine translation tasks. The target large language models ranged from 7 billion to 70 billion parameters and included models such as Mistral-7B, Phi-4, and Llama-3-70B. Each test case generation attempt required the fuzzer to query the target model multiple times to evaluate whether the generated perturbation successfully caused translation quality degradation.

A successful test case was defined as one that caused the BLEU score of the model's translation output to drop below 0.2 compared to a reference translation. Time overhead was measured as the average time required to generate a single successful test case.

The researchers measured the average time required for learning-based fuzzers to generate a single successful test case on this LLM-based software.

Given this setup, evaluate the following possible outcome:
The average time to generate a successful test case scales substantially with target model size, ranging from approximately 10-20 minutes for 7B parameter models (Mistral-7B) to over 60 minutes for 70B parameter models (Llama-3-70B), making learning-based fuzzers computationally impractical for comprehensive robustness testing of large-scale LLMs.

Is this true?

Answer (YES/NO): NO